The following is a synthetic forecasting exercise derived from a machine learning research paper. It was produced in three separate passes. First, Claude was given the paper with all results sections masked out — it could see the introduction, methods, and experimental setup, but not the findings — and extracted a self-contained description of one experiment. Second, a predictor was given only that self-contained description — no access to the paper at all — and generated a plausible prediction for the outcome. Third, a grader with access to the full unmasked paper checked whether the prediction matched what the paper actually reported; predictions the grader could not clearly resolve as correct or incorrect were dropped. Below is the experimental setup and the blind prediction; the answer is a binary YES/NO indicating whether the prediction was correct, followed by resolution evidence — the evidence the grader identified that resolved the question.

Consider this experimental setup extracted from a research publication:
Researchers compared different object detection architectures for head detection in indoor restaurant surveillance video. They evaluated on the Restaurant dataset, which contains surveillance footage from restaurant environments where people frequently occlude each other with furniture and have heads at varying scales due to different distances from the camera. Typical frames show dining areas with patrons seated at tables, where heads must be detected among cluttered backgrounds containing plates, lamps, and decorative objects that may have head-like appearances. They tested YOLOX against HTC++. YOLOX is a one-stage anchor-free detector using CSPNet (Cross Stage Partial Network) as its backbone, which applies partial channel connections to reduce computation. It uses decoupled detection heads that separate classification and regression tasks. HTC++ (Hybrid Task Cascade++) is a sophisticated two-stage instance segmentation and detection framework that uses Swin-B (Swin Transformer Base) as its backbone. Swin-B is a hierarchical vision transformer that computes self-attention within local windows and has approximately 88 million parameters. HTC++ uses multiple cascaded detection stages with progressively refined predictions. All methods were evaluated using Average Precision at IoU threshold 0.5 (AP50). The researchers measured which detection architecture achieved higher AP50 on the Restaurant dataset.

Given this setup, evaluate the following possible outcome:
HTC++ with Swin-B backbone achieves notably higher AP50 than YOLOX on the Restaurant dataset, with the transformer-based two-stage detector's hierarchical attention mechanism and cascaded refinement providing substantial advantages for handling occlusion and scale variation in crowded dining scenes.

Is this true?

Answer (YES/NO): NO